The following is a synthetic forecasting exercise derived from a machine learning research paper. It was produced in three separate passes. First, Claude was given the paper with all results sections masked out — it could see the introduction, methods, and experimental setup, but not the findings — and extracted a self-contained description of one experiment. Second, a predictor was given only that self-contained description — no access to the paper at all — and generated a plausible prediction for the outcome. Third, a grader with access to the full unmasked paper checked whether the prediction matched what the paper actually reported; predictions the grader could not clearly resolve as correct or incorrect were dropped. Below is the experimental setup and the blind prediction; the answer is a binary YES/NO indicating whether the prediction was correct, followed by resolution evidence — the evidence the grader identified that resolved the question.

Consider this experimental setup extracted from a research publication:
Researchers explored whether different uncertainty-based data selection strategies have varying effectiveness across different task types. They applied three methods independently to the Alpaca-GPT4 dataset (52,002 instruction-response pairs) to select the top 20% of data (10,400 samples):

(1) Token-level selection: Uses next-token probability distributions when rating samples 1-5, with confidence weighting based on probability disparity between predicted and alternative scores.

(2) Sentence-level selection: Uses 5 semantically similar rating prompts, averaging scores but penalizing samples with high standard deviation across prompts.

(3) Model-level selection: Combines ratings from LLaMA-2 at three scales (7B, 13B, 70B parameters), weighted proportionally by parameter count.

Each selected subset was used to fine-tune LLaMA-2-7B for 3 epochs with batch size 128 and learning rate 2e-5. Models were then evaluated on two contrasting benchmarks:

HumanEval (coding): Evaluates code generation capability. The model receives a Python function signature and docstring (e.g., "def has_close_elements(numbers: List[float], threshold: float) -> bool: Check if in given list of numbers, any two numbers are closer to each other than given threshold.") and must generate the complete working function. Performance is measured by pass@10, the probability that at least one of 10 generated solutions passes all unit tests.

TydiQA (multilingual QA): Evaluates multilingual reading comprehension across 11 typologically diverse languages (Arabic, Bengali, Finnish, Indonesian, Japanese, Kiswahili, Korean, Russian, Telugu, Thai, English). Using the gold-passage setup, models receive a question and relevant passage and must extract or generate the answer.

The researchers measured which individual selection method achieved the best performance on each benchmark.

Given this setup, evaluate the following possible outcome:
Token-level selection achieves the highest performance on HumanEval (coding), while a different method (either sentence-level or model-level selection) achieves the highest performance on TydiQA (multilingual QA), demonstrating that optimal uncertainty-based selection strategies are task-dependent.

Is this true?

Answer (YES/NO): YES